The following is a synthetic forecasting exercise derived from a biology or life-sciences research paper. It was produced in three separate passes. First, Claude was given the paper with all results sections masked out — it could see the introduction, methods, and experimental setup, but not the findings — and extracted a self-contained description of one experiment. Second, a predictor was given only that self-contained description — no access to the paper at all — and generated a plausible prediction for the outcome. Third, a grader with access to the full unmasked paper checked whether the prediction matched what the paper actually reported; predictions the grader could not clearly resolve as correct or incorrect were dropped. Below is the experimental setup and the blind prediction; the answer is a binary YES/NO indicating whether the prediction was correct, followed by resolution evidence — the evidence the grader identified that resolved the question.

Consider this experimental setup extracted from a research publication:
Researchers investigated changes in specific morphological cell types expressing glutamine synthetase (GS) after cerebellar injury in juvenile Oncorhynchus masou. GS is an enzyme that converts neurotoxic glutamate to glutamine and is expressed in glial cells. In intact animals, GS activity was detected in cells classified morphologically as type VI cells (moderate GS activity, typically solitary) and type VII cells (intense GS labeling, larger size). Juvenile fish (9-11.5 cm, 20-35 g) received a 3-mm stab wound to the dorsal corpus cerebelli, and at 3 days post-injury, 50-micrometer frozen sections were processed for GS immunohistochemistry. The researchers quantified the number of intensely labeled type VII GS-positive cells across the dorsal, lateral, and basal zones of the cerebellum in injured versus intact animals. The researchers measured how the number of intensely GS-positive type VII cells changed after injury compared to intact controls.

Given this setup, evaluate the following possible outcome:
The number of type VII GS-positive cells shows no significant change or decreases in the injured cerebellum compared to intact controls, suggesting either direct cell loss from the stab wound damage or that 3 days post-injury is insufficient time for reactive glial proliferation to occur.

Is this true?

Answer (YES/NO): NO